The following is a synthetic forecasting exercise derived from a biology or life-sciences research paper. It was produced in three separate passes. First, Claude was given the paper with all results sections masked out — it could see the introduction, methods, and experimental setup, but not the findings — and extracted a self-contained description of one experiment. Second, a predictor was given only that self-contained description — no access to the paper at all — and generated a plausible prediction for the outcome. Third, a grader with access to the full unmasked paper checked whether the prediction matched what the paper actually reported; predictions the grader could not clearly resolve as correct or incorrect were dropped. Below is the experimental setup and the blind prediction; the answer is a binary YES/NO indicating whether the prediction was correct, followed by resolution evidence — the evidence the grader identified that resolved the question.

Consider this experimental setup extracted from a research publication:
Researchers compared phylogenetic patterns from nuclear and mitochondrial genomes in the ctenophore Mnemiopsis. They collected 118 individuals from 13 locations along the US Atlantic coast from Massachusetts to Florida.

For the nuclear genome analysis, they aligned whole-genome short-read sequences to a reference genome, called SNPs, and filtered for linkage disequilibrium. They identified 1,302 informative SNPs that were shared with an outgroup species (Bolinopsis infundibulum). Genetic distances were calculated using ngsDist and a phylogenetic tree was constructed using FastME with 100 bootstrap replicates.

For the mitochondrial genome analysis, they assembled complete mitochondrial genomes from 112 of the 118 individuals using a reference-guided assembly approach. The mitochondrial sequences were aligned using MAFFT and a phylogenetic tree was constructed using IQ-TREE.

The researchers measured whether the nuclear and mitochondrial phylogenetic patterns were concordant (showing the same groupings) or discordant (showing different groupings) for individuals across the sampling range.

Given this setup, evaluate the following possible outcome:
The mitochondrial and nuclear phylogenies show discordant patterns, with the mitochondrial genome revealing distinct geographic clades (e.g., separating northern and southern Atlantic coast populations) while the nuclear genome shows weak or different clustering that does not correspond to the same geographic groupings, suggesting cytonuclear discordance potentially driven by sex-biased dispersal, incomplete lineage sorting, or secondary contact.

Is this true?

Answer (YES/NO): NO